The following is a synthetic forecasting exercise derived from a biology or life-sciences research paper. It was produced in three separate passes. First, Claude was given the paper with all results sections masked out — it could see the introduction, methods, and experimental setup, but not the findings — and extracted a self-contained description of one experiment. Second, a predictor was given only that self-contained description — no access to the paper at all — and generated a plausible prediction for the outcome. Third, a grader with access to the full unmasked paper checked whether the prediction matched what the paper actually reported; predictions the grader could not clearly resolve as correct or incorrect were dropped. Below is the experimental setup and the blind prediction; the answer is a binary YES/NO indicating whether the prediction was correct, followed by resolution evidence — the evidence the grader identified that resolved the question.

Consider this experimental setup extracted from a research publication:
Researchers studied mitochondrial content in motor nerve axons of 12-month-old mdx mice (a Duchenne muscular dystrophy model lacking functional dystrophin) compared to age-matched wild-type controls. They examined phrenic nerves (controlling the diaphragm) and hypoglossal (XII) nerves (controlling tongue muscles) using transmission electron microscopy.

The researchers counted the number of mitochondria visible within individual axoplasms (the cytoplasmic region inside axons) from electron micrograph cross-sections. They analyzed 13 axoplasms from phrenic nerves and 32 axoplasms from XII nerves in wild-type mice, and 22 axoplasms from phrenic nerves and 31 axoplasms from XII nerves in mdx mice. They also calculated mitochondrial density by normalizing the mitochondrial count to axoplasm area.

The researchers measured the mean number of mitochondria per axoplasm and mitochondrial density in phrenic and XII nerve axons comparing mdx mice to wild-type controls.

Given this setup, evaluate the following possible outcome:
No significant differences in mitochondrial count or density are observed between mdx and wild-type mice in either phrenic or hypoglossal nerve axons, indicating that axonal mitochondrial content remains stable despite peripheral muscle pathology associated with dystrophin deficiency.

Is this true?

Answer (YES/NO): NO